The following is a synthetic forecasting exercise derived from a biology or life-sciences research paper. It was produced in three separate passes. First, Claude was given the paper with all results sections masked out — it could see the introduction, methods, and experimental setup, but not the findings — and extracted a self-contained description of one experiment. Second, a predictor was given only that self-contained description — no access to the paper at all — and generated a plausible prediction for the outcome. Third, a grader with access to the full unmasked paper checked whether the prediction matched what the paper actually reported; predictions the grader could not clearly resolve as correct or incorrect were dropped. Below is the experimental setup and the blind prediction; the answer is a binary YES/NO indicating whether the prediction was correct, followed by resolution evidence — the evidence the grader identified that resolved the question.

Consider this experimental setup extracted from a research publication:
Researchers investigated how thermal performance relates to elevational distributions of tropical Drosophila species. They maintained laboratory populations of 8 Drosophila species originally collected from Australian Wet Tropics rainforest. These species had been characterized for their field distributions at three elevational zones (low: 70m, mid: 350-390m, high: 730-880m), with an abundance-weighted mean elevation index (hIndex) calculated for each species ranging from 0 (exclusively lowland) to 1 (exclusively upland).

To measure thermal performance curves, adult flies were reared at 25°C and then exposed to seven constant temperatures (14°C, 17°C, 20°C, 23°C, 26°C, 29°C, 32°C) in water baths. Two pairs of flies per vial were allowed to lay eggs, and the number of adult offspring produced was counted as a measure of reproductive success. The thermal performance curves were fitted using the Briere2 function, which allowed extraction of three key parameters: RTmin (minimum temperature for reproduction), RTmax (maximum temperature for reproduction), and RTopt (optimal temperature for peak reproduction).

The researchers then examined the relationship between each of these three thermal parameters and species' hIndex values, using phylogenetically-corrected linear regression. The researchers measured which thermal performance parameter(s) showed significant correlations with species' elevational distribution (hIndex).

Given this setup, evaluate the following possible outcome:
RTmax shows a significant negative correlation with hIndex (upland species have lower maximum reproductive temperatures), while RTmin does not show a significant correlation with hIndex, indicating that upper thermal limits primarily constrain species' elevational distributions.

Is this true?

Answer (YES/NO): YES